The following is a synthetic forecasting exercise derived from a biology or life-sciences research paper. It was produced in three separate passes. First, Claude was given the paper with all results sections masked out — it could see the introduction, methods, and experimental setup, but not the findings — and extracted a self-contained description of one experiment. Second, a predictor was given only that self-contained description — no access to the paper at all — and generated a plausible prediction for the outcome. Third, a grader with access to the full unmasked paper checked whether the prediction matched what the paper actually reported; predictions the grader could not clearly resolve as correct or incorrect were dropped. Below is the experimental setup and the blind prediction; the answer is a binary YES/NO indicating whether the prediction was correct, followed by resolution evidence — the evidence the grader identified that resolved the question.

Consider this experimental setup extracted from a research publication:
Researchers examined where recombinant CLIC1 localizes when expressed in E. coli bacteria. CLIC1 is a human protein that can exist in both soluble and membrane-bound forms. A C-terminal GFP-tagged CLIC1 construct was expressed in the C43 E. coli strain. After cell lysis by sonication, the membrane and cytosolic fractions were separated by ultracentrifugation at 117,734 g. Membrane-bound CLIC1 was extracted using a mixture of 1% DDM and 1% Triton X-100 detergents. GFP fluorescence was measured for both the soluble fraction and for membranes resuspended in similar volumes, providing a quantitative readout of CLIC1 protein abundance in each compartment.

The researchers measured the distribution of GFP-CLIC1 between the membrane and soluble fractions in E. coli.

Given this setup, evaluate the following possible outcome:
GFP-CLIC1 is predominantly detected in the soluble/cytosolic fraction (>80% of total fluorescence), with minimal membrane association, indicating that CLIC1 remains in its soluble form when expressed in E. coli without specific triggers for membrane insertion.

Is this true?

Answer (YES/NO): NO